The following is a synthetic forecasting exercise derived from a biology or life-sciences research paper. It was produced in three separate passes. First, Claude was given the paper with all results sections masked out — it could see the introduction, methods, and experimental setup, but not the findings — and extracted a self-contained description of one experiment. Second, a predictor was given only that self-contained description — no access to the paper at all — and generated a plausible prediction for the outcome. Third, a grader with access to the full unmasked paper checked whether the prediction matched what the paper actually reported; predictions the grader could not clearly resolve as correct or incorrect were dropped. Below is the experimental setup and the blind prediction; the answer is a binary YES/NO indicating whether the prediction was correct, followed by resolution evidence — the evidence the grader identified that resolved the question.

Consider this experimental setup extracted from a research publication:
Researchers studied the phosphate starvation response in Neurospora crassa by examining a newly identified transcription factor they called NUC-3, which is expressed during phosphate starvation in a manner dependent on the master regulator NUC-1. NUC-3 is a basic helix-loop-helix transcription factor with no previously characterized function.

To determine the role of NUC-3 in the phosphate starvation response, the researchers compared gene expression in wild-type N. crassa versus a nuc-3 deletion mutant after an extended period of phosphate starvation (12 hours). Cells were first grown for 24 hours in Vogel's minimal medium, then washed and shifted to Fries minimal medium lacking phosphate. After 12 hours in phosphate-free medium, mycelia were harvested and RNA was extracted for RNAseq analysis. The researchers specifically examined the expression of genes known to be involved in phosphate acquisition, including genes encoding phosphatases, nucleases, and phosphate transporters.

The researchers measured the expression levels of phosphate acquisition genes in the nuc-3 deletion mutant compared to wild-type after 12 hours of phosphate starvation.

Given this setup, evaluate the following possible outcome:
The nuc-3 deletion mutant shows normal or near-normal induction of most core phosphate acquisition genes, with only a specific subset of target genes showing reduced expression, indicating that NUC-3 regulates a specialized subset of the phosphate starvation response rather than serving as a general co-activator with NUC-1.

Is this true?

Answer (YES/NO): NO